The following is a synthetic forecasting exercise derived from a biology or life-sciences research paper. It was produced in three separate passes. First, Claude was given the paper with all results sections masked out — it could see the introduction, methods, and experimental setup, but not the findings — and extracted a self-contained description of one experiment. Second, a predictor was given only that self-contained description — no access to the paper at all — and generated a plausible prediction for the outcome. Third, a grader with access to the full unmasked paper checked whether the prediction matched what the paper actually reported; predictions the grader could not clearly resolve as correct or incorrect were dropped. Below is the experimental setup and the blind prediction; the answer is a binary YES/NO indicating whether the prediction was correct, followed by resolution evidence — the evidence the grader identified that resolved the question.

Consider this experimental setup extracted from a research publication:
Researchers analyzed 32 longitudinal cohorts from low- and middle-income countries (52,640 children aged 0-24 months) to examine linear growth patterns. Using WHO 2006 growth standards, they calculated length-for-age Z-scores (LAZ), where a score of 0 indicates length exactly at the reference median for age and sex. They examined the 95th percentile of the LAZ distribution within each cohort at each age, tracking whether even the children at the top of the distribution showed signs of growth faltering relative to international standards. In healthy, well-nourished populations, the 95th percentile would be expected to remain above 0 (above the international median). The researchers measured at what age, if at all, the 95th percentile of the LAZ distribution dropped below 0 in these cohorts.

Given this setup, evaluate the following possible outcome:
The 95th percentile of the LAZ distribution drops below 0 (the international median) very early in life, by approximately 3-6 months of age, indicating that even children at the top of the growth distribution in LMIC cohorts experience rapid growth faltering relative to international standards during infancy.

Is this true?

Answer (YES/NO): NO